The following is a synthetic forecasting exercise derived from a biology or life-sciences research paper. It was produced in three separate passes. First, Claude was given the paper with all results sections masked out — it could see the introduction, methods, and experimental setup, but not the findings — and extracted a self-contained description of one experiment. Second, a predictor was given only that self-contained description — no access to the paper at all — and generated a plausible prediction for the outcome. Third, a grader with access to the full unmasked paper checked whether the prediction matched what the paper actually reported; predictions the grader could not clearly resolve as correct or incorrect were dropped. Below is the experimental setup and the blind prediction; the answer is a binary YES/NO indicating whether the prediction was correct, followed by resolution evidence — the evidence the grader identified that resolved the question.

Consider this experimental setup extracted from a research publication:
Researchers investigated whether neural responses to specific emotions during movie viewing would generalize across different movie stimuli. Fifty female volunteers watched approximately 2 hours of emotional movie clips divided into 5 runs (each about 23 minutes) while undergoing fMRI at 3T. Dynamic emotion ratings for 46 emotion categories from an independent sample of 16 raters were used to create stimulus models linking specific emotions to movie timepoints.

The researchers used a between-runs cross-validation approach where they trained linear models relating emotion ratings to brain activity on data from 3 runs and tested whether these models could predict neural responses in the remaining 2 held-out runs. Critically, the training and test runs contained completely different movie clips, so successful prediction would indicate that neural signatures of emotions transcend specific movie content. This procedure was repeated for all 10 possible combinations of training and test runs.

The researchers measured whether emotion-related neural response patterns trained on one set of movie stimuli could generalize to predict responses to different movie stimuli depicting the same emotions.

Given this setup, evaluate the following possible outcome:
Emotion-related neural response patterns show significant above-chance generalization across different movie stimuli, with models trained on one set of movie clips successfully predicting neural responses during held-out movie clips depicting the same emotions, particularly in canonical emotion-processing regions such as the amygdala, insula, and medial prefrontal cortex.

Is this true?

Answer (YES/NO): NO